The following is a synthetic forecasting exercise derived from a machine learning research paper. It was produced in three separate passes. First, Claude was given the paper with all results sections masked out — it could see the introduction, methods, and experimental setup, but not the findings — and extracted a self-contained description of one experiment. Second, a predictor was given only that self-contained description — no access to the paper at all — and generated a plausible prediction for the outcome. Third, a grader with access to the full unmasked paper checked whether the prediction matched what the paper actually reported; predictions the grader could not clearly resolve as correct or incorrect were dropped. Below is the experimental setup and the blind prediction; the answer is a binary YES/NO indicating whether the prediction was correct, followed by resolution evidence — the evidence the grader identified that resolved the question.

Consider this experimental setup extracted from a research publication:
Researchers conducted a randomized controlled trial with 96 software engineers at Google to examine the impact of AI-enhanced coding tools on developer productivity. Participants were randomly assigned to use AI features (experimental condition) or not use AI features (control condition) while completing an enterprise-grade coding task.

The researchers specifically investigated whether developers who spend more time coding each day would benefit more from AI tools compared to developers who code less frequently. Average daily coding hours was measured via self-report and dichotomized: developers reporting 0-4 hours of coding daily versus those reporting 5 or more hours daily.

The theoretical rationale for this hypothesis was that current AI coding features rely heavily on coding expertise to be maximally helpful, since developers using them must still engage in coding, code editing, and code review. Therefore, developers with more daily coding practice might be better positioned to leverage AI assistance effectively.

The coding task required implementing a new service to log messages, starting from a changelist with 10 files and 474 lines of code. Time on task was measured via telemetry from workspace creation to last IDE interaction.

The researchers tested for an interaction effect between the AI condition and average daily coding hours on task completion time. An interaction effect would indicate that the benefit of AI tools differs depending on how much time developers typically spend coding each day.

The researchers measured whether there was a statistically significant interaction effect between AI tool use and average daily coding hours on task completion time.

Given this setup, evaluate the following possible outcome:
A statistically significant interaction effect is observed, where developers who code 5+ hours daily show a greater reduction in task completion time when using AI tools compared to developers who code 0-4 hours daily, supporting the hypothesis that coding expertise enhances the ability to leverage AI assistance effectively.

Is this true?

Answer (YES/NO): NO